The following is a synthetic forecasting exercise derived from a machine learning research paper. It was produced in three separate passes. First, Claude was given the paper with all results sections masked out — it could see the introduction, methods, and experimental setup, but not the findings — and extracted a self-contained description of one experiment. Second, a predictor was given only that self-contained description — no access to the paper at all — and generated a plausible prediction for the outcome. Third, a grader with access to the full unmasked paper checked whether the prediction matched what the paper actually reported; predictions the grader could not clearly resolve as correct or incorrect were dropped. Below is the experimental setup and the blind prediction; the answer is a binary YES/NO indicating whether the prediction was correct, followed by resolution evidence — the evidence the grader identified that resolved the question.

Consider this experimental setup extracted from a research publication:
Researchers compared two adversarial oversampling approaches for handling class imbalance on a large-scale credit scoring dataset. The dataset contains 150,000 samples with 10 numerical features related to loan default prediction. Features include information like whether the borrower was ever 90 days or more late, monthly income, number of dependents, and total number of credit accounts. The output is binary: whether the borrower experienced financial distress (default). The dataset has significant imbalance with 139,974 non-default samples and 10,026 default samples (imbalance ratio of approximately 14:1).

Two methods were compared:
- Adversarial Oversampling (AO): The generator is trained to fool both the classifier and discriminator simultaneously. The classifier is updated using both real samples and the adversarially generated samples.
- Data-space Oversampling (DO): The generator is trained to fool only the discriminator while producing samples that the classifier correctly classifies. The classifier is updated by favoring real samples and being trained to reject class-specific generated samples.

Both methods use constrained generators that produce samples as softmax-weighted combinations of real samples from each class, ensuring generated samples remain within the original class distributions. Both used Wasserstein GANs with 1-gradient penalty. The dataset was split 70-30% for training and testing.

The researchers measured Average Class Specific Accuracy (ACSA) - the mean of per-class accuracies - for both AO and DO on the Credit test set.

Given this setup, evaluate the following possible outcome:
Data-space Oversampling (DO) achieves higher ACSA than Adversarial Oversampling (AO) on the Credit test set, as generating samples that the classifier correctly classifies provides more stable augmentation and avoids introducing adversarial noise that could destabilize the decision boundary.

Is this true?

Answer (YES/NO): YES